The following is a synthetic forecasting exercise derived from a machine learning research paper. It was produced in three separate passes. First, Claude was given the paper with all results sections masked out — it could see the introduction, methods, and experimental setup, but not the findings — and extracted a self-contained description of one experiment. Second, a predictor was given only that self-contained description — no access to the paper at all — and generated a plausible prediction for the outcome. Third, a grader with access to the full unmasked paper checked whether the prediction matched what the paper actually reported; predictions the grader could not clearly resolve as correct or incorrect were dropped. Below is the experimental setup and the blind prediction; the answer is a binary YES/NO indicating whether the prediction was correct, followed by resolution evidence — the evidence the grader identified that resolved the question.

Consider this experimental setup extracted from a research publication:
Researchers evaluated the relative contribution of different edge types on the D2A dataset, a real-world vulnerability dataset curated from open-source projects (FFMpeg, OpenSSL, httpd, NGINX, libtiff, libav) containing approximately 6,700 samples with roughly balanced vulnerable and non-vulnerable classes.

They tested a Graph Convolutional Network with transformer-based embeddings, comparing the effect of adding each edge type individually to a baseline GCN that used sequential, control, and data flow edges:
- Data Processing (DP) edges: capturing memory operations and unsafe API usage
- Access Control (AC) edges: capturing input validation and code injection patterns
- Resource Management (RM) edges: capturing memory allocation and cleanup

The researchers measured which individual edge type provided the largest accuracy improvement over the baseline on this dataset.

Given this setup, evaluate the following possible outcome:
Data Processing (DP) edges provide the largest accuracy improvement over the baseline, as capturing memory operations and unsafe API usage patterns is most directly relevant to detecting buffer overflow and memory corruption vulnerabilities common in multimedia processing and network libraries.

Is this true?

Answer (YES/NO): YES